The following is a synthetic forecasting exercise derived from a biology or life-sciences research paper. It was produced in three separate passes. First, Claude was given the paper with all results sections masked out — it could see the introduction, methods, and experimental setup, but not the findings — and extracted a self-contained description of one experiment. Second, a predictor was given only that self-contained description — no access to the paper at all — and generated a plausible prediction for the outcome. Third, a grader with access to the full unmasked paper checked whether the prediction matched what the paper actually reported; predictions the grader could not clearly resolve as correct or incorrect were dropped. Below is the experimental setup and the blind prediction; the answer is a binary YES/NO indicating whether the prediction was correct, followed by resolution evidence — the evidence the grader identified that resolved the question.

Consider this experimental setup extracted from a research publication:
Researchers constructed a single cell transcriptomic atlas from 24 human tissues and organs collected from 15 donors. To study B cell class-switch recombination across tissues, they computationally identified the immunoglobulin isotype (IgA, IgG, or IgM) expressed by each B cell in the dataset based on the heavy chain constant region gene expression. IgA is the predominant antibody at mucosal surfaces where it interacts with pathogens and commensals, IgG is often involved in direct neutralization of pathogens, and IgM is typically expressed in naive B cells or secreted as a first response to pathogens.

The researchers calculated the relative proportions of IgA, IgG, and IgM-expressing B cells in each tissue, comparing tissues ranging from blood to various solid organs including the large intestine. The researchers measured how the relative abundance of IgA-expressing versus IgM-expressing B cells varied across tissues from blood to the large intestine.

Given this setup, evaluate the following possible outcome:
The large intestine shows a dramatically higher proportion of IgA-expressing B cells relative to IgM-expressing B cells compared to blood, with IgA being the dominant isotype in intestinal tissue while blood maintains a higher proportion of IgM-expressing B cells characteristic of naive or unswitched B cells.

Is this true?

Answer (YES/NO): YES